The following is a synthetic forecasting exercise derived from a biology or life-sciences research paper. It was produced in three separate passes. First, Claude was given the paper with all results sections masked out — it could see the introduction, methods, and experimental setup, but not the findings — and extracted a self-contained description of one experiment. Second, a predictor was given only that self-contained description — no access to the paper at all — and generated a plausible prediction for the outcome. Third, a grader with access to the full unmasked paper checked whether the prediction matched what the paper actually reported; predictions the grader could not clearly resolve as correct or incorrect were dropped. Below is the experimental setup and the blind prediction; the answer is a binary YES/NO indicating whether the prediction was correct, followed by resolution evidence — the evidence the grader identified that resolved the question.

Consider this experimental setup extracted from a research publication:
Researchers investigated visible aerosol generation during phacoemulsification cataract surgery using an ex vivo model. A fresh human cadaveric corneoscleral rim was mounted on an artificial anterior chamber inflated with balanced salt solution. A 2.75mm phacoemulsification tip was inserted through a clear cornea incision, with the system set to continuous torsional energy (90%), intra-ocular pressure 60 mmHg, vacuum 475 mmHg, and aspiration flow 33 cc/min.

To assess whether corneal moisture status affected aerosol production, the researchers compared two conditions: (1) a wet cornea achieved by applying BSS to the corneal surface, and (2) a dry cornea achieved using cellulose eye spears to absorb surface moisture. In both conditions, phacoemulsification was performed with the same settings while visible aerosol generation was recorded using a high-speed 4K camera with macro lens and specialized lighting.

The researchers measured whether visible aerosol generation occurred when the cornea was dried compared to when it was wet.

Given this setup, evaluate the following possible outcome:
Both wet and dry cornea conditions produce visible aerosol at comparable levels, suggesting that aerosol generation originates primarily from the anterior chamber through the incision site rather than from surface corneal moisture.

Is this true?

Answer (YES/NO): YES